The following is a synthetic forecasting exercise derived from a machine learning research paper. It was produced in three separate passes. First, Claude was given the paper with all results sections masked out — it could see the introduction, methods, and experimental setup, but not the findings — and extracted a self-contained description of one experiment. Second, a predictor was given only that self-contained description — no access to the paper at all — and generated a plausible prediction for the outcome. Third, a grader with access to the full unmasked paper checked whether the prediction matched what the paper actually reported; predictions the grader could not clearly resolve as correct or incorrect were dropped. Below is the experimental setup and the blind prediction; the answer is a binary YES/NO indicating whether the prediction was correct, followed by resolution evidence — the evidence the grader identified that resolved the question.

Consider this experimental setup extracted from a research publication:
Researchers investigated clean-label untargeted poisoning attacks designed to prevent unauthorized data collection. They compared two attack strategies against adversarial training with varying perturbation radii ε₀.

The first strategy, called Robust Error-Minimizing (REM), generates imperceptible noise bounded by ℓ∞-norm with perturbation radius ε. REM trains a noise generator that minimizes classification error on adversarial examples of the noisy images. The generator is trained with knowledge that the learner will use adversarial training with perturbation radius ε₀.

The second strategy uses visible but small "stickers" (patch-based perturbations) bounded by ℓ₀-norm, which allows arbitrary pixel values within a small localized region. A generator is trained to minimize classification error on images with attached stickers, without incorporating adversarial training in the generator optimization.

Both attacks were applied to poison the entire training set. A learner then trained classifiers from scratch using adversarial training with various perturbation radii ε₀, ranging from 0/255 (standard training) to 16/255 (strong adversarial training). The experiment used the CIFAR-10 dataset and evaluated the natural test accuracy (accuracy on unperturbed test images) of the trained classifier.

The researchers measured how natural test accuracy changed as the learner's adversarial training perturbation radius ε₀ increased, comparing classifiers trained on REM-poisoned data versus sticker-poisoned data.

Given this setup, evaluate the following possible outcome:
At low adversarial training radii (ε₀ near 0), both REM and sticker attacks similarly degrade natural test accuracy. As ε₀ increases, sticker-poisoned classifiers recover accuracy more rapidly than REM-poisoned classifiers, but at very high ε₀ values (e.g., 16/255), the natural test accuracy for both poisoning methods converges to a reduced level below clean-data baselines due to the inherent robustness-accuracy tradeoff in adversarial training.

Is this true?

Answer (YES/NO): NO